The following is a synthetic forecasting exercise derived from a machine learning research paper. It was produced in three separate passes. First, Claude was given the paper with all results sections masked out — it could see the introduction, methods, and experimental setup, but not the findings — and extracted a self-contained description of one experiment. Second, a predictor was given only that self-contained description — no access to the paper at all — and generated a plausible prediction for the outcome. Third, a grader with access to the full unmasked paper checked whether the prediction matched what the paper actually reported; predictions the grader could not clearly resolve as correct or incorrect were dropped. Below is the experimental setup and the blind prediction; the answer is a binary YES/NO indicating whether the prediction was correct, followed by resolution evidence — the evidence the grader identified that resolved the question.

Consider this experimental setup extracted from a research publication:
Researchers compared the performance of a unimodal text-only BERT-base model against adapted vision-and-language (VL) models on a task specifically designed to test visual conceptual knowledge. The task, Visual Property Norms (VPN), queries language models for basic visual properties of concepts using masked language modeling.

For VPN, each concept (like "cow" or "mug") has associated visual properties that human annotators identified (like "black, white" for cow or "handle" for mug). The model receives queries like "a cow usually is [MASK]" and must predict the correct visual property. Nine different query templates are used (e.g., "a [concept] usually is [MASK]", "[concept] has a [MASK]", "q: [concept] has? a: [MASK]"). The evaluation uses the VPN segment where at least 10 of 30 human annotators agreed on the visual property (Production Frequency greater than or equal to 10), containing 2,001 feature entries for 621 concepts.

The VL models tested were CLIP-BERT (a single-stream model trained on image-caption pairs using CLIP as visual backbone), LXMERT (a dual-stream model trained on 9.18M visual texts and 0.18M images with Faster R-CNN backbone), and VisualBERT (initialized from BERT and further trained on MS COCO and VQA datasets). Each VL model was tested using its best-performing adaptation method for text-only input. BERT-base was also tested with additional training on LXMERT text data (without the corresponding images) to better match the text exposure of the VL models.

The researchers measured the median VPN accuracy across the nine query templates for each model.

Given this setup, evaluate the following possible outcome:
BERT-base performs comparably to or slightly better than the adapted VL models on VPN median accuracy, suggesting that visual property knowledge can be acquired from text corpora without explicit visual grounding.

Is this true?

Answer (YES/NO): YES